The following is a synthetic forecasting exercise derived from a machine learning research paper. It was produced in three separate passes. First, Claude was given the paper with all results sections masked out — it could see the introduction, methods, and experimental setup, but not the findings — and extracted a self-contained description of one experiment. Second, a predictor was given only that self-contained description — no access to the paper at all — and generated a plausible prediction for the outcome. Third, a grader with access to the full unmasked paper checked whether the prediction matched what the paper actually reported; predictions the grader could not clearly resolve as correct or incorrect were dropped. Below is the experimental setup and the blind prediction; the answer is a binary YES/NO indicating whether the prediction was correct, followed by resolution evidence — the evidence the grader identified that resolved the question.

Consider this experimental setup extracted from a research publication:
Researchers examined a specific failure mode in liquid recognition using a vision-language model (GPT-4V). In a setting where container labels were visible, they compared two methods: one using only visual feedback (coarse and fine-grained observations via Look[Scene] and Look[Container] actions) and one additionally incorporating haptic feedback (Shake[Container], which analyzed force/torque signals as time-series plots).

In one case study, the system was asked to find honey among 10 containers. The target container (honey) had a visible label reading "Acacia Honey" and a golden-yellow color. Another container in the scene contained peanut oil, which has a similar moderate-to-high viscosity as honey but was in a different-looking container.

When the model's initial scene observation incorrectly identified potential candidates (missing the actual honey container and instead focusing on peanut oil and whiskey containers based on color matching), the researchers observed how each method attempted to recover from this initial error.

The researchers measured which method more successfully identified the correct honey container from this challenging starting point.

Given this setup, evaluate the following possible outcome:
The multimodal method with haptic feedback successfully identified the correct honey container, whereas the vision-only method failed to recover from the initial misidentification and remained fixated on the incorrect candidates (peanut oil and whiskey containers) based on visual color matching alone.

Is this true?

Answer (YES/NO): NO